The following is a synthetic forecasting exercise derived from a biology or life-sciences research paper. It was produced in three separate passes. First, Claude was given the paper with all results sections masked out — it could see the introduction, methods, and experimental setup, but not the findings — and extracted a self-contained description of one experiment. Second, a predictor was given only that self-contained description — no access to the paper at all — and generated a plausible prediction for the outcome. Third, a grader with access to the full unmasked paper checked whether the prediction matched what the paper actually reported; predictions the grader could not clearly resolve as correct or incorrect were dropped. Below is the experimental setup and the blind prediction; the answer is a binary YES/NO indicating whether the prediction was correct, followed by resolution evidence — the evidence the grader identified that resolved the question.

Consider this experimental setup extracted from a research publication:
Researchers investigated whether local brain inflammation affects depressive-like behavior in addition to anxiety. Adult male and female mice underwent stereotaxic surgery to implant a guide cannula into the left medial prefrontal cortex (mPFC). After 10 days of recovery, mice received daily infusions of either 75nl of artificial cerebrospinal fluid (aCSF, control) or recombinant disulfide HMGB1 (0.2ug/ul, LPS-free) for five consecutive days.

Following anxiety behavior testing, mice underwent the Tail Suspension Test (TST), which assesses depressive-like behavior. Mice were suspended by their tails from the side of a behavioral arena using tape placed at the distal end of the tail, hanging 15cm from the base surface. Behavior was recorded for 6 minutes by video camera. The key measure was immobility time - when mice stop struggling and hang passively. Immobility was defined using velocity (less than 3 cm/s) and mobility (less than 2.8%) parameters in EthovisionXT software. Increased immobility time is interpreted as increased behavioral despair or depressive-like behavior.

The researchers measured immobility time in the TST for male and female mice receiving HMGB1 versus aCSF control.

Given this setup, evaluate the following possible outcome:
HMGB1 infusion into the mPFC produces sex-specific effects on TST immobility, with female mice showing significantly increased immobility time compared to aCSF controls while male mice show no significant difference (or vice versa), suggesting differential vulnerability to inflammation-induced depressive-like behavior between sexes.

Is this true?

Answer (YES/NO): NO